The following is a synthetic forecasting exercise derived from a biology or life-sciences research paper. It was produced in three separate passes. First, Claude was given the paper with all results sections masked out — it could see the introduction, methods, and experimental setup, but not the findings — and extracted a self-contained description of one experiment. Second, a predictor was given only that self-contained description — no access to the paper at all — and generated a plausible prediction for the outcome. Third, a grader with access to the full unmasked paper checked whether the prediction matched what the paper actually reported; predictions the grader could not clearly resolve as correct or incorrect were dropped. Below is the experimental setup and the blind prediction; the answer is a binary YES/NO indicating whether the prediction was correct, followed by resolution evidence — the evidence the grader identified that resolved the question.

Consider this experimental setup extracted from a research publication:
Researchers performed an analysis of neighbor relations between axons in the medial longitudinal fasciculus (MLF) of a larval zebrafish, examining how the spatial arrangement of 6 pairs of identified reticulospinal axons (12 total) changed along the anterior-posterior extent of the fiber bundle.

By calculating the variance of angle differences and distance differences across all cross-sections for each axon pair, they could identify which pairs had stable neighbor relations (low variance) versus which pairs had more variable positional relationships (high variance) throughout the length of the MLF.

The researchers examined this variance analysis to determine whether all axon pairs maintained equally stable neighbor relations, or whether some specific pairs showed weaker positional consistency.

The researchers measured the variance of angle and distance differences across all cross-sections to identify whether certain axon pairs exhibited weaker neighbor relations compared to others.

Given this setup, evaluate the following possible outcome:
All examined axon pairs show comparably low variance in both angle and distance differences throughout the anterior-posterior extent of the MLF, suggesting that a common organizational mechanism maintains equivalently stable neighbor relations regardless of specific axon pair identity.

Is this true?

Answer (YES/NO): NO